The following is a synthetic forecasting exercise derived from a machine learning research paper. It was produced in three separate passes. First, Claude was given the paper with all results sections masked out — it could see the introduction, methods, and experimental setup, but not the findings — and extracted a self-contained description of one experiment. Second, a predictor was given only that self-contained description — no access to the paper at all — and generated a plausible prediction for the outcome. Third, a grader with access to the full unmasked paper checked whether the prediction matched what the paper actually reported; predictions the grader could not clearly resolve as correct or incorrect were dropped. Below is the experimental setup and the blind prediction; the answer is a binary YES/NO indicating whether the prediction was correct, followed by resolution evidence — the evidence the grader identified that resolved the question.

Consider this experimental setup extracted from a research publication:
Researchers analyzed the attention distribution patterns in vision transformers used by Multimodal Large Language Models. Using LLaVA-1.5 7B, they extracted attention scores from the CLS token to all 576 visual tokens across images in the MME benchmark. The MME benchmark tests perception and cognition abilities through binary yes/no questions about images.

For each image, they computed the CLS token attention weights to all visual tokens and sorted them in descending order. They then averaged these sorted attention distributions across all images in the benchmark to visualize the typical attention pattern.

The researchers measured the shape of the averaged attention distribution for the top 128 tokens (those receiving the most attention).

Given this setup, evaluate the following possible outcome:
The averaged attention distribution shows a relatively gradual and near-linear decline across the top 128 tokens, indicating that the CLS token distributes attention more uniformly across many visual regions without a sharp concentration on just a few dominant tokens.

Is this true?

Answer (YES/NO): NO